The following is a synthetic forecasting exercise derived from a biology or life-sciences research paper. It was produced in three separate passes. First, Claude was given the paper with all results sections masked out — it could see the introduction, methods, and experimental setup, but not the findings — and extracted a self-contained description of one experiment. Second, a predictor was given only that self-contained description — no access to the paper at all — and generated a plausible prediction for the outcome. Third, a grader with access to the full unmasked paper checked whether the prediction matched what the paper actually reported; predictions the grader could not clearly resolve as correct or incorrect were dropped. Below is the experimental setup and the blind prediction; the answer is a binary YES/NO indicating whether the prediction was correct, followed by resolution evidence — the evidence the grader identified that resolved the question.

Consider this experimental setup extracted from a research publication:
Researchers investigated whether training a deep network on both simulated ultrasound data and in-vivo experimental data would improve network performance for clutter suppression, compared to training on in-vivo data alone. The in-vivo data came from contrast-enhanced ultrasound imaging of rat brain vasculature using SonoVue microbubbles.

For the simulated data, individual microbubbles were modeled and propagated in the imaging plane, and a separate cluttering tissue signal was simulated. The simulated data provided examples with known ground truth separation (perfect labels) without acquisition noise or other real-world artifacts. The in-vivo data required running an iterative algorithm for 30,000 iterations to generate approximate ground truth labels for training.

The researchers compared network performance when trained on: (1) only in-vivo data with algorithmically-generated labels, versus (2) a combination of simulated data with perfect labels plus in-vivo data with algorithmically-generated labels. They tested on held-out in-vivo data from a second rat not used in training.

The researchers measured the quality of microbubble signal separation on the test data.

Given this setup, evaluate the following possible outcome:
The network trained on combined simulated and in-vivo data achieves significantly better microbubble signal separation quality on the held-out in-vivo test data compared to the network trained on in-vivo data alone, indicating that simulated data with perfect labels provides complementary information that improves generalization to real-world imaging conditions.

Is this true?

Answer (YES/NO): YES